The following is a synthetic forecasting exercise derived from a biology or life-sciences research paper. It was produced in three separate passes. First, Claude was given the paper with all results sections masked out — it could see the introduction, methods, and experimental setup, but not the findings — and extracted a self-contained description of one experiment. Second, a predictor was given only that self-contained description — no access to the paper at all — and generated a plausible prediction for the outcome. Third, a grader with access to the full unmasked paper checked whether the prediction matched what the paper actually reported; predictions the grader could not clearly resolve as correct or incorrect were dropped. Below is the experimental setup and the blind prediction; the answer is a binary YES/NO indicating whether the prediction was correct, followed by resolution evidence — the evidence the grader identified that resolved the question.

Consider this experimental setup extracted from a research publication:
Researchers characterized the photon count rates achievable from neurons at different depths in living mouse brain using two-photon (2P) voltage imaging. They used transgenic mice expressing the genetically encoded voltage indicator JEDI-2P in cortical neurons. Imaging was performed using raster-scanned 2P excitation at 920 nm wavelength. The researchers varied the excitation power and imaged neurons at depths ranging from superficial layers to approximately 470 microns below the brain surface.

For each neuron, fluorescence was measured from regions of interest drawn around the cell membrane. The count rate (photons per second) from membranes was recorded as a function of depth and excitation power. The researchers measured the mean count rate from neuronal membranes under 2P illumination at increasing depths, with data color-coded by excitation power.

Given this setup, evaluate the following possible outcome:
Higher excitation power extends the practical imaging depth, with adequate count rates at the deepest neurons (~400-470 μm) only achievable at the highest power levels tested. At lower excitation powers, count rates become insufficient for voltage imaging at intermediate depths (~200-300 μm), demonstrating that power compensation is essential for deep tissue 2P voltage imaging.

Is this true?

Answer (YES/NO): YES